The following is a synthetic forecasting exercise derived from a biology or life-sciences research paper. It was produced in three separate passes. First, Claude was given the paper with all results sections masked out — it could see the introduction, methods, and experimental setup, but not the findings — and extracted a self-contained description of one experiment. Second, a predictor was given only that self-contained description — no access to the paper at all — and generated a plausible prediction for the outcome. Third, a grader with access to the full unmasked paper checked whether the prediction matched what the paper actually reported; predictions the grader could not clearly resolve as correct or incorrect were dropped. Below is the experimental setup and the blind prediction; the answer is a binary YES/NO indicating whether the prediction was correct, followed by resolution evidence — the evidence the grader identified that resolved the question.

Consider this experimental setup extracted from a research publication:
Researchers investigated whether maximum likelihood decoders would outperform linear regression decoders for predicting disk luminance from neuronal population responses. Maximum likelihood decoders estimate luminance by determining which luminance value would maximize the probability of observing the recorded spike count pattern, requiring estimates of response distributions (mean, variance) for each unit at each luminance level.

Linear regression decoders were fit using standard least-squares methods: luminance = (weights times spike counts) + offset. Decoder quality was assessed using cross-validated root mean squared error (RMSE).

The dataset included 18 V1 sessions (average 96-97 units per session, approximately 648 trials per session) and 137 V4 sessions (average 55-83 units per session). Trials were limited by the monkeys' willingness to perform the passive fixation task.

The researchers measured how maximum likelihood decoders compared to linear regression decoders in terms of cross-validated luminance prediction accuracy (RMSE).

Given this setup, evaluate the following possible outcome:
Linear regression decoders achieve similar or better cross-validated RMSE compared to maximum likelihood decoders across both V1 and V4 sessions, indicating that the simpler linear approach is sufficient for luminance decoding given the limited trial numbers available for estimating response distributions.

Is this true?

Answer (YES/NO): YES